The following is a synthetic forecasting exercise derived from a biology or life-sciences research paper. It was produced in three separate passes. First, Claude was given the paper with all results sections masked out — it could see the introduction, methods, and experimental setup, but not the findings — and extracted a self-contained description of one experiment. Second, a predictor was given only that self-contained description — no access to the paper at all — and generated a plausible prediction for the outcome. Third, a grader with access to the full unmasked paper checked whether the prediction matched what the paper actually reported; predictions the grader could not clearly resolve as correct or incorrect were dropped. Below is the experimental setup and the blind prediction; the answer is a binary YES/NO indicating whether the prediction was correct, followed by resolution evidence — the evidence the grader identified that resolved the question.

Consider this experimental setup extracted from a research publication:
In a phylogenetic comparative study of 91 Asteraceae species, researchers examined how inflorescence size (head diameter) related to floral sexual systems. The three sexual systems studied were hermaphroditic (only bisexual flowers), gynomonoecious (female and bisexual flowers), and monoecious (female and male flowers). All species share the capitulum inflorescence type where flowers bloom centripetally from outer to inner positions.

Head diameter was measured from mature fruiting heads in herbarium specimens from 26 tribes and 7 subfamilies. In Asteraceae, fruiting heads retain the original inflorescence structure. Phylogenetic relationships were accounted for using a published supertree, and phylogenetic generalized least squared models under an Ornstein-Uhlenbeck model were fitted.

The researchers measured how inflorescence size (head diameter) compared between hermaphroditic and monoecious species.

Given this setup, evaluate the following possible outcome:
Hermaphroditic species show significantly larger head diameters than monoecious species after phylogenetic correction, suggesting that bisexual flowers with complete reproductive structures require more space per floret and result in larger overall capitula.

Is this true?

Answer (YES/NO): YES